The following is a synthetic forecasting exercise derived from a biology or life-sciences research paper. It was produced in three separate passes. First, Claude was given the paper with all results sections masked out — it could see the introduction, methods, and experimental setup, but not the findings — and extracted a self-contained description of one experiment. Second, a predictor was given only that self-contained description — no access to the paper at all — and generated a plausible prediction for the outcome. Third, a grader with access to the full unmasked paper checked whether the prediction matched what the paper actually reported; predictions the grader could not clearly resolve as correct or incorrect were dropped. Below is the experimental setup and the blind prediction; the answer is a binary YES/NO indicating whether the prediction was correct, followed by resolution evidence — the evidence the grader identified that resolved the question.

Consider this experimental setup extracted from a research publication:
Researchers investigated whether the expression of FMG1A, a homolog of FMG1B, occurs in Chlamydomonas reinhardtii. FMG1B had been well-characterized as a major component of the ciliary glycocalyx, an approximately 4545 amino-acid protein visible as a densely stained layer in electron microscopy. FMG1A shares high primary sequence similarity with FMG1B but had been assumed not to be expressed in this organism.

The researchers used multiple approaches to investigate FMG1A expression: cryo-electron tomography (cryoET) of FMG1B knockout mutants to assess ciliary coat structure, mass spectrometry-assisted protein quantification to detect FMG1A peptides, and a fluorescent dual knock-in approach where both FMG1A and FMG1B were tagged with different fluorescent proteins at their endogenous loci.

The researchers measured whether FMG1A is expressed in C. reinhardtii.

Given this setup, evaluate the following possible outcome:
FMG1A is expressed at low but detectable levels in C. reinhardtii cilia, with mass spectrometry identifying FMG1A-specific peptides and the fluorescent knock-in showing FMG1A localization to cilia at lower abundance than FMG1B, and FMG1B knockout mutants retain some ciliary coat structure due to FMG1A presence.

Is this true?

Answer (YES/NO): NO